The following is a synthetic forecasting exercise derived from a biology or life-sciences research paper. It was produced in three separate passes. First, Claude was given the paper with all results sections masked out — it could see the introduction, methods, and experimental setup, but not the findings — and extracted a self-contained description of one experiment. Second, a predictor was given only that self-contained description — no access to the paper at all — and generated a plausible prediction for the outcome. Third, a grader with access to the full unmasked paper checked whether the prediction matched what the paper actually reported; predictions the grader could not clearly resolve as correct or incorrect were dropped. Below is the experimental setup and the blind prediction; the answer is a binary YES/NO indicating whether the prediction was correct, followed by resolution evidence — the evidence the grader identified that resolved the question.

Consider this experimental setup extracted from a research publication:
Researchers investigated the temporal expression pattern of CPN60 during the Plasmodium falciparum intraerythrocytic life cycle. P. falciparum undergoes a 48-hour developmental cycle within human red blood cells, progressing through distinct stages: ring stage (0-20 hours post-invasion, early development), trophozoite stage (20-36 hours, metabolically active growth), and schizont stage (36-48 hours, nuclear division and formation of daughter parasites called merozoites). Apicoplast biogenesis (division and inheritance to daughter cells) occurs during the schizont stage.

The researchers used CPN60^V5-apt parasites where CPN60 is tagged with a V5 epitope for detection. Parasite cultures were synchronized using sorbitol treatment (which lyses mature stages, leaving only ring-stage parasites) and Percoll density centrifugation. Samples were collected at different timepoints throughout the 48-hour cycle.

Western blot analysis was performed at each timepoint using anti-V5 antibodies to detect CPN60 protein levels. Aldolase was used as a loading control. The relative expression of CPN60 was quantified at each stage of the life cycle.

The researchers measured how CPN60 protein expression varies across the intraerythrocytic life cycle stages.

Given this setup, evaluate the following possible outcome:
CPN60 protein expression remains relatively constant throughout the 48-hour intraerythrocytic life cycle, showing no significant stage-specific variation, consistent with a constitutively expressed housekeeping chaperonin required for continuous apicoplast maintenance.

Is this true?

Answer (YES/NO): NO